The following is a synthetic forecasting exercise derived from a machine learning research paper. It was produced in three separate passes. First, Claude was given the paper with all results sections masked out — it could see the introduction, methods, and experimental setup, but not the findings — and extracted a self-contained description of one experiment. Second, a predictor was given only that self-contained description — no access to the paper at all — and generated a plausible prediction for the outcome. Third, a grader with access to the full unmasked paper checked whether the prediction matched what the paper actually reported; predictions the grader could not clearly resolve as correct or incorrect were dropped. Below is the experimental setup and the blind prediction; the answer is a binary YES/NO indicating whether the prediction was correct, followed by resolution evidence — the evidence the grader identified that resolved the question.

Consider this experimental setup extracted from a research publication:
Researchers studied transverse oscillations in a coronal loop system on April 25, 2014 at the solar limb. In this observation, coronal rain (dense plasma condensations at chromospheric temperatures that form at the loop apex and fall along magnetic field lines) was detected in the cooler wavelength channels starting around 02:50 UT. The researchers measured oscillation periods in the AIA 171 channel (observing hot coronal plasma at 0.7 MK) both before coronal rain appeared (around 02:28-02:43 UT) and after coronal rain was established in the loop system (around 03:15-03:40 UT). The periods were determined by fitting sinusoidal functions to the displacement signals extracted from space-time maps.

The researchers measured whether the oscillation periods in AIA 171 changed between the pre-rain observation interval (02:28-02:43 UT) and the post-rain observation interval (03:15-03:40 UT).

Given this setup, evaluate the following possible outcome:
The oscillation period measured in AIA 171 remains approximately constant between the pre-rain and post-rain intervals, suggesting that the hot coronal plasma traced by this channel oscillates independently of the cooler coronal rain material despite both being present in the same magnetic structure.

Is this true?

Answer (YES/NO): NO